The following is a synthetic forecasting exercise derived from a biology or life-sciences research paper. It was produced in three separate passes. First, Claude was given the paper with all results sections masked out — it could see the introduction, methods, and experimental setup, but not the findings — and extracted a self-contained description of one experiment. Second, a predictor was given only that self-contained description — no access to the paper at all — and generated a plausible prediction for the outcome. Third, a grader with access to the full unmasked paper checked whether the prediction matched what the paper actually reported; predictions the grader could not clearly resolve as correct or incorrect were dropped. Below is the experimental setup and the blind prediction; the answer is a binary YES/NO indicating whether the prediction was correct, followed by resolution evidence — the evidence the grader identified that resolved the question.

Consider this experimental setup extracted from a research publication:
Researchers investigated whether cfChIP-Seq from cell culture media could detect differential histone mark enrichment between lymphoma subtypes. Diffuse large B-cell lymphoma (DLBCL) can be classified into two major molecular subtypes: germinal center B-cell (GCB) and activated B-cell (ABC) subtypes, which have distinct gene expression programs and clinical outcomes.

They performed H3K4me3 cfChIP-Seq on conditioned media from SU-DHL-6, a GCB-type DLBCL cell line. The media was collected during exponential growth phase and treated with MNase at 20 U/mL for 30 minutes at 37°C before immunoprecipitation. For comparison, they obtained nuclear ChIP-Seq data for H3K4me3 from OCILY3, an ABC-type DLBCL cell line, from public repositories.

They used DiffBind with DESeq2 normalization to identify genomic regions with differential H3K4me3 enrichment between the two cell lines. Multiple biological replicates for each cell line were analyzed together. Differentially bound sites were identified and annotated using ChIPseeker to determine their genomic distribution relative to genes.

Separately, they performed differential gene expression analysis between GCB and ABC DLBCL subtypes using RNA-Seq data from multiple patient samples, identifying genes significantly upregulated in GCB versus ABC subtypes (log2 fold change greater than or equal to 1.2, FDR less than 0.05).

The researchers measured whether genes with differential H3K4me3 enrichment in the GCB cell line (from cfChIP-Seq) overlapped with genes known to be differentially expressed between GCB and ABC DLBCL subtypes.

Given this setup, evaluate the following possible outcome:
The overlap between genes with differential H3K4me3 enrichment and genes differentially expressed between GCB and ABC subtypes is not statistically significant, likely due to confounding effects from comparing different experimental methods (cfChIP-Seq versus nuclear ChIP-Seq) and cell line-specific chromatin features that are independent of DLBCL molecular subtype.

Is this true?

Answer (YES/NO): NO